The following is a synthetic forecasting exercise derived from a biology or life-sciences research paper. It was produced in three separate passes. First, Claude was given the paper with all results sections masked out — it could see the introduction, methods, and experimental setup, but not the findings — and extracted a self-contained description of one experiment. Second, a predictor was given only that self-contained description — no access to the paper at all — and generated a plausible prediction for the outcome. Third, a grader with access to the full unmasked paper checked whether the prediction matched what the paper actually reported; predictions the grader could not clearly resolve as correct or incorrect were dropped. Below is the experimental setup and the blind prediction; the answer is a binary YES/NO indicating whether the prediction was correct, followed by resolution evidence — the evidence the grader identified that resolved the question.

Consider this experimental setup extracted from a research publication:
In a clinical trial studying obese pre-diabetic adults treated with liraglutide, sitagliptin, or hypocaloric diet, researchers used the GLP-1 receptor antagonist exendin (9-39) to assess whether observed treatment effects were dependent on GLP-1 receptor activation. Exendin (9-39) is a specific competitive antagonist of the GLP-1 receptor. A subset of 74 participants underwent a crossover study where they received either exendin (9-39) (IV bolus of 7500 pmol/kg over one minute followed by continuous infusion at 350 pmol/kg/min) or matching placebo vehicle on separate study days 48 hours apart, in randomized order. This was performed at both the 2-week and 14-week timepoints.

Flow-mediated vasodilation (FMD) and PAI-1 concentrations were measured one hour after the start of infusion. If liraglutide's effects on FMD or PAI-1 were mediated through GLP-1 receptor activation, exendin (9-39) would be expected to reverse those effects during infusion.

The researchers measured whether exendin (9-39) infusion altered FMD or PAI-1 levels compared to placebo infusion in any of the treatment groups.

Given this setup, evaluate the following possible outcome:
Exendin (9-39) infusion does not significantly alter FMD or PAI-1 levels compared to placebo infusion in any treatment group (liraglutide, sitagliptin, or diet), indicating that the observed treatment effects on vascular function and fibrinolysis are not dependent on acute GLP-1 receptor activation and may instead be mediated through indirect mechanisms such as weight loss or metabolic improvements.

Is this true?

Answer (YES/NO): YES